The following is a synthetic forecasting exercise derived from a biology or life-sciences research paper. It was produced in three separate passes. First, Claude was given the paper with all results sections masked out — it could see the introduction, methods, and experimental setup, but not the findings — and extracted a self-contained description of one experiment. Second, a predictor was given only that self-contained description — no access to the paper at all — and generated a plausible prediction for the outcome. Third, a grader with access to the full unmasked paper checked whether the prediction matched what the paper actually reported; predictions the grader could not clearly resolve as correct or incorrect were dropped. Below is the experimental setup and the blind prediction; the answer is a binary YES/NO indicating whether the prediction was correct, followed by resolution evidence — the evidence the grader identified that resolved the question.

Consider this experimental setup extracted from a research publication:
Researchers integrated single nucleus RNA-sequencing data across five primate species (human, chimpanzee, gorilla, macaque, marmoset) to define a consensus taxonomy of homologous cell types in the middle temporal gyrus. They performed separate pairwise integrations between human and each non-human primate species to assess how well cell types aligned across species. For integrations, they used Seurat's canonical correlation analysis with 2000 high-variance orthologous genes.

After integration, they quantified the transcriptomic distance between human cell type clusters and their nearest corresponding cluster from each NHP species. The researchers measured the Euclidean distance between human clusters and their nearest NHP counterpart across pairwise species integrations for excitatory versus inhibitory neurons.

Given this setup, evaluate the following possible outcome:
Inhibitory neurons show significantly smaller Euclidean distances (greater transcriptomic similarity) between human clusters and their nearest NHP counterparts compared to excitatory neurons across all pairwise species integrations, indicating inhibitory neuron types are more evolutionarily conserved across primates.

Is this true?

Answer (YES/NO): YES